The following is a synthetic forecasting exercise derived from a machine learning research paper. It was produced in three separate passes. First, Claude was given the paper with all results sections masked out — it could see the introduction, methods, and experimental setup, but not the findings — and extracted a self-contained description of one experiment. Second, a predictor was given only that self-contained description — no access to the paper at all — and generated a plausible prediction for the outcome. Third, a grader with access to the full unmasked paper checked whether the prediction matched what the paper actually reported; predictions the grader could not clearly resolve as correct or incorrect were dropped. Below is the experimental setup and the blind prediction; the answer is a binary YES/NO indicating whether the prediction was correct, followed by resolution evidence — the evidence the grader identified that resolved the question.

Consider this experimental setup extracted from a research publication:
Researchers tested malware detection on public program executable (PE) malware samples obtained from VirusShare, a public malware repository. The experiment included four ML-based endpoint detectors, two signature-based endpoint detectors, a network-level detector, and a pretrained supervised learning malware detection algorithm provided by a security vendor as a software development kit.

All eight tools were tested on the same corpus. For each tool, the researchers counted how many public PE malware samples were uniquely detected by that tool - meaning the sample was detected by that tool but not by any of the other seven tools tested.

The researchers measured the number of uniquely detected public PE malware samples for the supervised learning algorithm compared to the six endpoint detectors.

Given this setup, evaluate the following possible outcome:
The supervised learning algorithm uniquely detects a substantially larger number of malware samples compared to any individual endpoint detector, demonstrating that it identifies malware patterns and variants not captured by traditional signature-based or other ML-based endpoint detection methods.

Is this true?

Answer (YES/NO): YES